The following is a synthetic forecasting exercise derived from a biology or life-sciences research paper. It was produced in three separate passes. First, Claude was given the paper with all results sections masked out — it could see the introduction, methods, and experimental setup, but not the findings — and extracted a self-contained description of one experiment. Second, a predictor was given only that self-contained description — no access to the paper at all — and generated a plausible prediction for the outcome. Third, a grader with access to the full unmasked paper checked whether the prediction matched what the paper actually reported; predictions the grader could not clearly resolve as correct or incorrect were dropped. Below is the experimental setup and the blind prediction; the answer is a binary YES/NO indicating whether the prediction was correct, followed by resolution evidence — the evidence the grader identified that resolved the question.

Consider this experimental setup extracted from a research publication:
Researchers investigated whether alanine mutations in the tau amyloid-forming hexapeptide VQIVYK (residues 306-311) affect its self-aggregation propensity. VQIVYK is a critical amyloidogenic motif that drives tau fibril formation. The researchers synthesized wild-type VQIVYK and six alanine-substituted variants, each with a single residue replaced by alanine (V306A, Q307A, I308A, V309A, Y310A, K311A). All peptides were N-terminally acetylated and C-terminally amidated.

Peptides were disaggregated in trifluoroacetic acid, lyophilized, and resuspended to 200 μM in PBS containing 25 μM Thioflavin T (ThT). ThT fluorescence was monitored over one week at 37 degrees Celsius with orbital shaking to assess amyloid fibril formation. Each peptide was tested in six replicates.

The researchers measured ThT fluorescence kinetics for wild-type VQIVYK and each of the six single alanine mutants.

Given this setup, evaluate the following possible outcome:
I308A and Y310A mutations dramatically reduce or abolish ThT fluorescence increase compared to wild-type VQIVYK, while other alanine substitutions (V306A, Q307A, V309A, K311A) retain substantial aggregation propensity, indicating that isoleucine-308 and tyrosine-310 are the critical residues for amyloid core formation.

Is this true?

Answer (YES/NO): NO